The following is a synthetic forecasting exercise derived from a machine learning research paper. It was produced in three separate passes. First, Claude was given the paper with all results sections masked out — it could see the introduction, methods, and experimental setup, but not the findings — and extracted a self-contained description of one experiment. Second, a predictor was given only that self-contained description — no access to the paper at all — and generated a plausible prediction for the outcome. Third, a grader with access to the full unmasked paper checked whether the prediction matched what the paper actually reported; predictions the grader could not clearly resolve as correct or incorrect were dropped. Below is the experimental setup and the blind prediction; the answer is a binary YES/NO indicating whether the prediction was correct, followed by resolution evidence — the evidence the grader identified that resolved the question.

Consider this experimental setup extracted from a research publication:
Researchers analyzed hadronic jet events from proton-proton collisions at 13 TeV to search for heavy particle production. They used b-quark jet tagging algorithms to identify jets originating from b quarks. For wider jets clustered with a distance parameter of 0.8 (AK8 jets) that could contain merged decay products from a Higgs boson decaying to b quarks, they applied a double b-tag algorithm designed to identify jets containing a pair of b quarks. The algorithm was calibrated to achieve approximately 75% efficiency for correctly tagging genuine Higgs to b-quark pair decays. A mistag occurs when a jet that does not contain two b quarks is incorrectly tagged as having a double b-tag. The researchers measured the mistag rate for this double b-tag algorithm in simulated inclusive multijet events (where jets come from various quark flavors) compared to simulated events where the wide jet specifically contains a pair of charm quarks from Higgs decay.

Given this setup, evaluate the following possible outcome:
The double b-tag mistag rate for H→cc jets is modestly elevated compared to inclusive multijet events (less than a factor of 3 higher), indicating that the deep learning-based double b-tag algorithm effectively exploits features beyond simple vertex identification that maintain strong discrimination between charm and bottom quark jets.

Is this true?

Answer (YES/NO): NO